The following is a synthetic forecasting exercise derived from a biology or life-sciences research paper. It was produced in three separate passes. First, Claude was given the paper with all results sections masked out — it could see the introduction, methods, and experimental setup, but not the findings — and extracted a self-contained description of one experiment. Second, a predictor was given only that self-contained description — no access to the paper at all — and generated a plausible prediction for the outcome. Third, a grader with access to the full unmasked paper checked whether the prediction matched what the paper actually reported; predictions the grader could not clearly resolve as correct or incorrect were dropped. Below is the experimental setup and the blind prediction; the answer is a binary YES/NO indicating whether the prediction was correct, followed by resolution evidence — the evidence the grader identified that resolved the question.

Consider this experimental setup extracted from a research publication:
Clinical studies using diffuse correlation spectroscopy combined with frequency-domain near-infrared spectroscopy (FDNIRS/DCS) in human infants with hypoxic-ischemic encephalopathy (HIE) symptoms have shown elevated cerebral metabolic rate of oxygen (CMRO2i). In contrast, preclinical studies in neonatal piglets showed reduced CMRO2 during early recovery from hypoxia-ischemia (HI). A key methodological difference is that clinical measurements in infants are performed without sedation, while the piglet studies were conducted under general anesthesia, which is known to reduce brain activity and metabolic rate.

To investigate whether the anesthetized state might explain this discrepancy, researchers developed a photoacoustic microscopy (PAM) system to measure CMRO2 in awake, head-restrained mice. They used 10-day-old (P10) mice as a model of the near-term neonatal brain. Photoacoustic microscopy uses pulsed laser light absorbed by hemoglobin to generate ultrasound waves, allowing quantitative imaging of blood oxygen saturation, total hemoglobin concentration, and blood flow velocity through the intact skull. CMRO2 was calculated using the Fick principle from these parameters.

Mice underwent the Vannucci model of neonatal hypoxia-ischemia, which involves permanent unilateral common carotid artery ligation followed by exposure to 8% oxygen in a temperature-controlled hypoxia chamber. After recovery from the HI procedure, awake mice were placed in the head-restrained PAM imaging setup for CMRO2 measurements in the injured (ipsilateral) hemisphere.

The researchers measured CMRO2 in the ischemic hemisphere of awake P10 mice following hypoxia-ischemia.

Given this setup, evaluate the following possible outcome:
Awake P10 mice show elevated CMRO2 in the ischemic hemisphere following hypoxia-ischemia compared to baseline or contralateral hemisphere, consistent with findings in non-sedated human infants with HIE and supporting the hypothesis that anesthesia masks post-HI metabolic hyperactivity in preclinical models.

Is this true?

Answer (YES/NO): YES